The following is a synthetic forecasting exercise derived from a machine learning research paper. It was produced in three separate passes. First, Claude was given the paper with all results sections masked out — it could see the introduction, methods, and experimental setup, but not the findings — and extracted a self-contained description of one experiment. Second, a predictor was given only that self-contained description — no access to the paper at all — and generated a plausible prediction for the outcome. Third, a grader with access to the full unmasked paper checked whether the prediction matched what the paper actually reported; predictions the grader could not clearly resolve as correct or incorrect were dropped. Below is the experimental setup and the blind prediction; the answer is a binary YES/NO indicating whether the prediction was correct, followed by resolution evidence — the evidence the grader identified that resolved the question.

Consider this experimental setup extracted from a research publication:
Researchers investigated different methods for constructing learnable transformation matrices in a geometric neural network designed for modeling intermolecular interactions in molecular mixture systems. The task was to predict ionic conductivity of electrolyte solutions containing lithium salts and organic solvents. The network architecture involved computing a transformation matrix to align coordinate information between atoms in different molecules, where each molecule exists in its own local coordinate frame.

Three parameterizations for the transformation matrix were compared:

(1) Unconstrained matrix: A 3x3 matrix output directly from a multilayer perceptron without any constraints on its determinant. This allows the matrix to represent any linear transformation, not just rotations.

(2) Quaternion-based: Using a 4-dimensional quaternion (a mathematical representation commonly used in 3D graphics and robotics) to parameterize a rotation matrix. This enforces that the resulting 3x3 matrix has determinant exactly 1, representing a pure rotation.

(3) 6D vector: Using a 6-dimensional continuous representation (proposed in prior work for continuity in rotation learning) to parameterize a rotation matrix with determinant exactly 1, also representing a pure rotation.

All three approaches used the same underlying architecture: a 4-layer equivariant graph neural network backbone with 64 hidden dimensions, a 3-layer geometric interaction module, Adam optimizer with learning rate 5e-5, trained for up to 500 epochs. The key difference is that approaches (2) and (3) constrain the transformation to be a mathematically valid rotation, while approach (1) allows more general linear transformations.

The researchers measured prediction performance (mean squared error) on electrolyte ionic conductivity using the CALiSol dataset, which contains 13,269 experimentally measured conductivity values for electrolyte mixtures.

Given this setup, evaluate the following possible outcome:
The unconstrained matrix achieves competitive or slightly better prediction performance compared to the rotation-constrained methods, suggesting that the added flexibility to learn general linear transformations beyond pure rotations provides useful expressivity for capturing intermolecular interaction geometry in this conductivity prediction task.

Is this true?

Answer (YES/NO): YES